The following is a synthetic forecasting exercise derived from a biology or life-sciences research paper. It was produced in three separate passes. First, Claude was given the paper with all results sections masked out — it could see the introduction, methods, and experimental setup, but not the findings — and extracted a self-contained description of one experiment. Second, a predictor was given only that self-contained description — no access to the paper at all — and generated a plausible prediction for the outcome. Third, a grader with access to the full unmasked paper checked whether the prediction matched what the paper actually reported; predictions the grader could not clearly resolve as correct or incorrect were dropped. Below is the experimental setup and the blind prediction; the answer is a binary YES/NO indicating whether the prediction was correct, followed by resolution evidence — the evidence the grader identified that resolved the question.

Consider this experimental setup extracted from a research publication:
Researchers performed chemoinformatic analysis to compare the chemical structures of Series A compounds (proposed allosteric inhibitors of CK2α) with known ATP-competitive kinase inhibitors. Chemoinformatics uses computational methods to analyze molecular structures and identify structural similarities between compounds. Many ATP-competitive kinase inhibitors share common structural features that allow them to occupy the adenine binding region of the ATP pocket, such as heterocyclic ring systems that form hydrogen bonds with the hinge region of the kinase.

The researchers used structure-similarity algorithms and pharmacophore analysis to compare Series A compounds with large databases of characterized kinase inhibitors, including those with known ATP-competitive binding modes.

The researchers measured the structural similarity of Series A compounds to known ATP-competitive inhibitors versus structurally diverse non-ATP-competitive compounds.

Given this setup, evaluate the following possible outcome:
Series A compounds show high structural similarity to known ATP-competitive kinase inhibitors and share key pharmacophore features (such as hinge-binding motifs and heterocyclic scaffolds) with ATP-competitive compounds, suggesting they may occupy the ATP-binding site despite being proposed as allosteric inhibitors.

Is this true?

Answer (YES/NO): YES